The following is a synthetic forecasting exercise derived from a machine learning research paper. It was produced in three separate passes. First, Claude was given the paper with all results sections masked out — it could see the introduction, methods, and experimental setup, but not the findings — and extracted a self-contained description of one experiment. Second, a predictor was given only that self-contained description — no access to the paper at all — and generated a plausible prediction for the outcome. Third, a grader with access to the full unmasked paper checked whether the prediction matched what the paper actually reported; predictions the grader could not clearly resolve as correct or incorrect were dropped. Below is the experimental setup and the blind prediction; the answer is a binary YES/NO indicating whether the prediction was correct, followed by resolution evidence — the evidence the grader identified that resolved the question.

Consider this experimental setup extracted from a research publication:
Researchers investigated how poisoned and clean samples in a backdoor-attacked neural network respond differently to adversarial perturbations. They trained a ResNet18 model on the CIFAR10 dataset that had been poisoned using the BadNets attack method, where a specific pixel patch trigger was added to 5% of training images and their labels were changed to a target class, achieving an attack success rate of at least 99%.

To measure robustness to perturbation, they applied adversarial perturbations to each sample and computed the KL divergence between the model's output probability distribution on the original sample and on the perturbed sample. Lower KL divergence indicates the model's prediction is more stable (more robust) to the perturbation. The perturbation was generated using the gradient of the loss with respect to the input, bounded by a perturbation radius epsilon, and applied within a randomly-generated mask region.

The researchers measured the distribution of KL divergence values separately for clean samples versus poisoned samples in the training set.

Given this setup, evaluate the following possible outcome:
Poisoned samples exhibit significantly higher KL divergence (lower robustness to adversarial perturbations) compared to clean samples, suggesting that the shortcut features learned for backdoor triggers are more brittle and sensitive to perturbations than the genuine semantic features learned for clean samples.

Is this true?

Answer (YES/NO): NO